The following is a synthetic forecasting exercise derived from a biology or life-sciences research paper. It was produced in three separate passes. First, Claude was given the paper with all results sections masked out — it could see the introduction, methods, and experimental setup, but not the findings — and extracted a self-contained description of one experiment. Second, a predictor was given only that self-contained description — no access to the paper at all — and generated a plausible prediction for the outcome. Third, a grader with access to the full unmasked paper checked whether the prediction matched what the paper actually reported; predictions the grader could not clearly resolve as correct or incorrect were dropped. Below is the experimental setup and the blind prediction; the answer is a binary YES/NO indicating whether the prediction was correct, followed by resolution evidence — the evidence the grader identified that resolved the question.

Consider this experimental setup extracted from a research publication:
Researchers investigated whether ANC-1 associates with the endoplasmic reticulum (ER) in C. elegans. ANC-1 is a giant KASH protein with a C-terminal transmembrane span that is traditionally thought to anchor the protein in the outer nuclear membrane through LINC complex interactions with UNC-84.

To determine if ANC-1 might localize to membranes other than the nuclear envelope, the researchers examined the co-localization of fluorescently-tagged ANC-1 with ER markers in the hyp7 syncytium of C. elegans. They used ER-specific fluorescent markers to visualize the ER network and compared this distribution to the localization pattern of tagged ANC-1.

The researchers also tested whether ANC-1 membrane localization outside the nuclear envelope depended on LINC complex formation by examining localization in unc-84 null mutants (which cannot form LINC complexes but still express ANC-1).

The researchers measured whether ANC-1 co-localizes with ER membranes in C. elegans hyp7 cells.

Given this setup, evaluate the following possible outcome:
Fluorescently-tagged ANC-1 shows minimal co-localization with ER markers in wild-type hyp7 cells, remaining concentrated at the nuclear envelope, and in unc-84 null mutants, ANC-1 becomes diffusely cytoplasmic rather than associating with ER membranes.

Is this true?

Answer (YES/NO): NO